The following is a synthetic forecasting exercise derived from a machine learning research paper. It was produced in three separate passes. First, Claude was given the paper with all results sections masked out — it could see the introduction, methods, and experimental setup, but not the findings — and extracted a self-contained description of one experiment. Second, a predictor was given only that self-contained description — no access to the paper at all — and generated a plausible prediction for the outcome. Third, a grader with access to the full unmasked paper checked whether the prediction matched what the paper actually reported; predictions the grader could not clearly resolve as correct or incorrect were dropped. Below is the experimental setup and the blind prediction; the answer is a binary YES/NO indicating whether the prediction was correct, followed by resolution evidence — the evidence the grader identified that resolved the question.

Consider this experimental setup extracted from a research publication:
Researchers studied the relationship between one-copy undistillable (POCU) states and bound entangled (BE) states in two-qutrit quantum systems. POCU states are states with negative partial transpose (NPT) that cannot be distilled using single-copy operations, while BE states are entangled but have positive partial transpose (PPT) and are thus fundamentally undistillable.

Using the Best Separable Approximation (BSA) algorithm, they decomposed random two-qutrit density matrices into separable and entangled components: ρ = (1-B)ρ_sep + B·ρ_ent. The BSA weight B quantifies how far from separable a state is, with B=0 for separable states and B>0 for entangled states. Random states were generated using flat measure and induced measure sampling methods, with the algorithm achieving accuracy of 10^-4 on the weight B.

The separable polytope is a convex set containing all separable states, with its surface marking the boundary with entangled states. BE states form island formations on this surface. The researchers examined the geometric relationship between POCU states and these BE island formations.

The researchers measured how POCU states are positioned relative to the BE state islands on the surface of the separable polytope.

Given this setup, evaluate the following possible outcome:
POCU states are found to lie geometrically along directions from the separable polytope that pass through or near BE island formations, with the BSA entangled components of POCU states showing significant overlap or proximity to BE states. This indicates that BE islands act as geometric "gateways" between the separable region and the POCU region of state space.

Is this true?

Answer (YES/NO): NO